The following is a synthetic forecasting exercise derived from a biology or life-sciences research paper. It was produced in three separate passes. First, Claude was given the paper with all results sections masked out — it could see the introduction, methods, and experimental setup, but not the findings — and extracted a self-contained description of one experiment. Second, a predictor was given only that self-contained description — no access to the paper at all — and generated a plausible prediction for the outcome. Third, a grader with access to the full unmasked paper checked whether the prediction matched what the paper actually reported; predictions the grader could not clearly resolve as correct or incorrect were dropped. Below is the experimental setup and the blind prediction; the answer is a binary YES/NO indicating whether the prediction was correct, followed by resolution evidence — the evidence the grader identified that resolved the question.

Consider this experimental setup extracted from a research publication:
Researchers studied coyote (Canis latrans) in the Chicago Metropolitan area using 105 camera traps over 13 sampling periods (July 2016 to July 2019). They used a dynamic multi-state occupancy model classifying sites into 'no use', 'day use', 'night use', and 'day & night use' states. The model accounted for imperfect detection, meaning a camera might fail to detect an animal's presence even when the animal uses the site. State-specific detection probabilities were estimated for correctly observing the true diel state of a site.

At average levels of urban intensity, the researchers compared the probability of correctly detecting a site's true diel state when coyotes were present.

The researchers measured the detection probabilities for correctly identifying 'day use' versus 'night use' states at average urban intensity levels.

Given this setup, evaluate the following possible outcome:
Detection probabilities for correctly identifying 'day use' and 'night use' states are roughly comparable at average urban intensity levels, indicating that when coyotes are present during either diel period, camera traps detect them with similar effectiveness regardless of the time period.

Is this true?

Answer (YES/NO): NO